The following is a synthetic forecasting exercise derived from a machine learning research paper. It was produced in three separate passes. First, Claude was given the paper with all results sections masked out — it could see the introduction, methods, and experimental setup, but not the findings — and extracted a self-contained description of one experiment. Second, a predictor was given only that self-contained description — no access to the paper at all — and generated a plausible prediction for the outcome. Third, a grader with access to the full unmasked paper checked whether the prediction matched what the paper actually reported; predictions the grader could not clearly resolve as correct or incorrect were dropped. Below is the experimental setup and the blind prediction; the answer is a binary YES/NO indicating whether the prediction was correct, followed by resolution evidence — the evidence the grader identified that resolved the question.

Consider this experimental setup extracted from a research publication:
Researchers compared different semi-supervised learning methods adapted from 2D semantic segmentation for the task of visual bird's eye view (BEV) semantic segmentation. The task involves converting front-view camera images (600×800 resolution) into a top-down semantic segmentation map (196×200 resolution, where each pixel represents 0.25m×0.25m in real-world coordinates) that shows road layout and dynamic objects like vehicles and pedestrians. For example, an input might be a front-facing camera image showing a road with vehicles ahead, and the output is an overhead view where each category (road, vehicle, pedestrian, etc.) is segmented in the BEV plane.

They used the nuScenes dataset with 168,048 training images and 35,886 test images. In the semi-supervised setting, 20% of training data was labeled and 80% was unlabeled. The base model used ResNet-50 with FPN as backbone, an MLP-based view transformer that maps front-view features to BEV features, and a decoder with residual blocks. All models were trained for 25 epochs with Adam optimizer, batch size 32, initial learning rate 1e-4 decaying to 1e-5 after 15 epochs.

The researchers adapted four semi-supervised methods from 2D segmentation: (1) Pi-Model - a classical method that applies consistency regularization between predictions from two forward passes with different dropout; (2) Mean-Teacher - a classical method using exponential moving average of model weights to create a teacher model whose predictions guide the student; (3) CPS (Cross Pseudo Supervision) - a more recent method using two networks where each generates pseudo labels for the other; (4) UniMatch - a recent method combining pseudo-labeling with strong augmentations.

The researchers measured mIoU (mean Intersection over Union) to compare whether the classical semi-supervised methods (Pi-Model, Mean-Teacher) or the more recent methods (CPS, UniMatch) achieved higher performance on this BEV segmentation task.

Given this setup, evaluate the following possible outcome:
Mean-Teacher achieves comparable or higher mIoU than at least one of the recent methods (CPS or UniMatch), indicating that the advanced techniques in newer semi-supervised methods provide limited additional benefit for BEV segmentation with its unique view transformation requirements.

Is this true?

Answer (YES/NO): YES